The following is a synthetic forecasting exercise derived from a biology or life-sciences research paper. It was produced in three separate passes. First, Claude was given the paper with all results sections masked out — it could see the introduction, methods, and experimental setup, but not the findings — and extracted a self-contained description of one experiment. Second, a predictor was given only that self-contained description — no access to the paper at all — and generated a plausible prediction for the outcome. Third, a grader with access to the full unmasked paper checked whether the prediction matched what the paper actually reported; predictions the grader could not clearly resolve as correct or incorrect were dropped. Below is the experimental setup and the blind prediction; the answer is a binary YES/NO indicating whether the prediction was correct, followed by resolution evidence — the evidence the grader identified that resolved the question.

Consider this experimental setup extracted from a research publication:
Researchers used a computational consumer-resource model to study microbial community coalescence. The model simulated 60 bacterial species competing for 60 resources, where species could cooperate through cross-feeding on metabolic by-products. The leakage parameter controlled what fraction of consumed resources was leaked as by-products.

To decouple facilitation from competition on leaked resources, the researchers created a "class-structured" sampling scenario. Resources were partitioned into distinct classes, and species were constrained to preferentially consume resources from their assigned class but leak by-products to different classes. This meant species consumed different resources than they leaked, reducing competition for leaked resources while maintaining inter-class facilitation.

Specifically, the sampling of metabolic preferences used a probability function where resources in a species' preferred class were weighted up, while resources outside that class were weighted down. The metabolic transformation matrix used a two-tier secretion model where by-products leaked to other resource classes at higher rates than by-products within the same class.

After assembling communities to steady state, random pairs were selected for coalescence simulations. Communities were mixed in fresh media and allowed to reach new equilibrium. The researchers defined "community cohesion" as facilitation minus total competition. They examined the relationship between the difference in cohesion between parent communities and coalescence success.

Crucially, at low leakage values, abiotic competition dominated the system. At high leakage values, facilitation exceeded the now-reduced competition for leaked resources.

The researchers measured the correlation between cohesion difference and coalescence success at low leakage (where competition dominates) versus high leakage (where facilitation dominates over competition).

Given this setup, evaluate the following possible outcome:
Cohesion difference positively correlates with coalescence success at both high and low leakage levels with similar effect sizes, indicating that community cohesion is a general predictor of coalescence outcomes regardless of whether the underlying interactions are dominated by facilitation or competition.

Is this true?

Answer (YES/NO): NO